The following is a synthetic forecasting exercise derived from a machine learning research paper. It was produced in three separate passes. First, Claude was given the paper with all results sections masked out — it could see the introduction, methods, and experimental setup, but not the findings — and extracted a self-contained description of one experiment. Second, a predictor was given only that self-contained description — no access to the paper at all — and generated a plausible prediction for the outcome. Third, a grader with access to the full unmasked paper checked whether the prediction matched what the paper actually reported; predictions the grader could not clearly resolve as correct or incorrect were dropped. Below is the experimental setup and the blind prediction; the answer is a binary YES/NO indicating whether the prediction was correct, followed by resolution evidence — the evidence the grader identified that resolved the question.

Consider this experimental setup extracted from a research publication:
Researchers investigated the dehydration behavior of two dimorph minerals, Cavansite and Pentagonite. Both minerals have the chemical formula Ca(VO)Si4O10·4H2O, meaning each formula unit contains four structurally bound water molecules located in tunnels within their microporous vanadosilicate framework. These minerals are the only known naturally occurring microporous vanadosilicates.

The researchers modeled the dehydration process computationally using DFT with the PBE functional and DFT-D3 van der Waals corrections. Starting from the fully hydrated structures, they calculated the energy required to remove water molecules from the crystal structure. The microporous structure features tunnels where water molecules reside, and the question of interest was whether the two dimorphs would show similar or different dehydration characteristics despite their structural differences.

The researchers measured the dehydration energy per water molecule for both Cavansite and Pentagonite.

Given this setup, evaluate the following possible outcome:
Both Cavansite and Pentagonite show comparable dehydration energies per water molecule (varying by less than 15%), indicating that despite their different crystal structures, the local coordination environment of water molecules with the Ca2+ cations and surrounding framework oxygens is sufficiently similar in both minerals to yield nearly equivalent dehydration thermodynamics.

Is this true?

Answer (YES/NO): NO